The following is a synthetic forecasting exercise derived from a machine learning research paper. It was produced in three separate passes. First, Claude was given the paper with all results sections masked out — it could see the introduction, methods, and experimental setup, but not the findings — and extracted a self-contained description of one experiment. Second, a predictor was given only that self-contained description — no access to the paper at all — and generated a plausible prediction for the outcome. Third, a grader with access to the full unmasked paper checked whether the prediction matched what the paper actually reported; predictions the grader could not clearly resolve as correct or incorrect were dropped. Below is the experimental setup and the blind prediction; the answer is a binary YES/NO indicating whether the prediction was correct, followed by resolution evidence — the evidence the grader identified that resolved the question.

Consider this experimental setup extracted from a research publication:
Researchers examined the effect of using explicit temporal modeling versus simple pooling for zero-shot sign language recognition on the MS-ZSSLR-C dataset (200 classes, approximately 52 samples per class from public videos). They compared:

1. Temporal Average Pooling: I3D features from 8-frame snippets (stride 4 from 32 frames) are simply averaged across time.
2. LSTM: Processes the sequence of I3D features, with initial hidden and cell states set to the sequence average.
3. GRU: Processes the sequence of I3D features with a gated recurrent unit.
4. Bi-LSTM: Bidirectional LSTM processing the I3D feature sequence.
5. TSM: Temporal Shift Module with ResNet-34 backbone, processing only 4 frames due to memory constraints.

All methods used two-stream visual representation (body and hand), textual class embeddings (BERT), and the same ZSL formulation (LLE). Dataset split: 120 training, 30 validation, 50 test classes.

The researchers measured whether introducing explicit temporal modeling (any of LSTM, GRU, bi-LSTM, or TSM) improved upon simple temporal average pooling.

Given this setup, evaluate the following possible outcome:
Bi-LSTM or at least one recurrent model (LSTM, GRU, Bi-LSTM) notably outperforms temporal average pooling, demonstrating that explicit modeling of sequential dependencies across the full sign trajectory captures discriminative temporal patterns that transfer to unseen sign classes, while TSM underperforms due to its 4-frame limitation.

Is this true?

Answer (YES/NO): NO